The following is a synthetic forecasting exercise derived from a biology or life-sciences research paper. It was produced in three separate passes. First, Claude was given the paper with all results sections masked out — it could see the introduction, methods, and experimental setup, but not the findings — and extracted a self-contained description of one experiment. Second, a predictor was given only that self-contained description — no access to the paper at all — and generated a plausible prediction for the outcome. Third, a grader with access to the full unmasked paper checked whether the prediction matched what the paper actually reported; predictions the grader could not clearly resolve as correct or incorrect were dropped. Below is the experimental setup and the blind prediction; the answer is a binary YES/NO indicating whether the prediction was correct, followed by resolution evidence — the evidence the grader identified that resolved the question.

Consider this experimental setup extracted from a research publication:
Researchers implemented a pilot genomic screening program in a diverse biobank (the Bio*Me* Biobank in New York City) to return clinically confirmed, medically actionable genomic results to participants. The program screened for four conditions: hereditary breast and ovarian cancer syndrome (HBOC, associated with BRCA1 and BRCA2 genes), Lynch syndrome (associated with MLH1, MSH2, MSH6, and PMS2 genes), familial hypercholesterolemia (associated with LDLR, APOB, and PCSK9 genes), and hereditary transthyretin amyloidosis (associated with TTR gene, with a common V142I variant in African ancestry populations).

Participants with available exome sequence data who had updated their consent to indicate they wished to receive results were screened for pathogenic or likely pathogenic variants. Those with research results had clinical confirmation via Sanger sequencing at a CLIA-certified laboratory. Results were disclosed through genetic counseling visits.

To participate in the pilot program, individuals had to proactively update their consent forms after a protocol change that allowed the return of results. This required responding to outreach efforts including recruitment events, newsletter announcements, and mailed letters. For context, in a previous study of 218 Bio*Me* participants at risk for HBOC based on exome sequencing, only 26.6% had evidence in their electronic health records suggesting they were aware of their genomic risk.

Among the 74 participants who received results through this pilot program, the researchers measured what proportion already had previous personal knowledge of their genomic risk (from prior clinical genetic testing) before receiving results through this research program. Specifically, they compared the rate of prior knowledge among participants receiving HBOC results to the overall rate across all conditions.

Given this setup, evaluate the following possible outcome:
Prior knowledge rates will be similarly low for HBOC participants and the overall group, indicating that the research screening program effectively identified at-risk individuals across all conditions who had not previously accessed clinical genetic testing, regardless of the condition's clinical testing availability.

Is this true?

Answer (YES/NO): NO